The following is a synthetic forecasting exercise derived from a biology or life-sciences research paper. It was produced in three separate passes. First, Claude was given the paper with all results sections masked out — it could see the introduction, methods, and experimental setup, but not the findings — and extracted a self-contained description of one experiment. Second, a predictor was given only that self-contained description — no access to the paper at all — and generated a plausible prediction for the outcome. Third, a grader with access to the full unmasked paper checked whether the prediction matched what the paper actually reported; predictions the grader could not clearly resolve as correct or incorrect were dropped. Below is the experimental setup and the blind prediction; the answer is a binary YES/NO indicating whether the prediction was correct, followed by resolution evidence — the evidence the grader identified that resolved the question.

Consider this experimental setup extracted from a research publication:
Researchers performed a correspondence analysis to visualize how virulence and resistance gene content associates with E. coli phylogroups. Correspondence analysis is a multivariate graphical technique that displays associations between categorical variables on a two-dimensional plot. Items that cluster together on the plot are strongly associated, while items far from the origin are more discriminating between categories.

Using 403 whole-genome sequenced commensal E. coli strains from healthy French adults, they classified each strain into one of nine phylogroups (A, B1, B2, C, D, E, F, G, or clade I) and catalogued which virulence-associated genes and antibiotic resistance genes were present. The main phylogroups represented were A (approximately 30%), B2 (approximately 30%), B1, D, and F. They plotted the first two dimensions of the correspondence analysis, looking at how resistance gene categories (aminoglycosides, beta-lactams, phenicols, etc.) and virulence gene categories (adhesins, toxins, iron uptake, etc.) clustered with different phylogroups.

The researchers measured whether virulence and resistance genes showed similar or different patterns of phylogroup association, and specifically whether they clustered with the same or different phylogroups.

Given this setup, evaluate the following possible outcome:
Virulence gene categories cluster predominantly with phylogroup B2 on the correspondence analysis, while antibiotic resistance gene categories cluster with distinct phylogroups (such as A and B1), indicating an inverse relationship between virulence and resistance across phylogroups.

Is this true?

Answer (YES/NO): NO